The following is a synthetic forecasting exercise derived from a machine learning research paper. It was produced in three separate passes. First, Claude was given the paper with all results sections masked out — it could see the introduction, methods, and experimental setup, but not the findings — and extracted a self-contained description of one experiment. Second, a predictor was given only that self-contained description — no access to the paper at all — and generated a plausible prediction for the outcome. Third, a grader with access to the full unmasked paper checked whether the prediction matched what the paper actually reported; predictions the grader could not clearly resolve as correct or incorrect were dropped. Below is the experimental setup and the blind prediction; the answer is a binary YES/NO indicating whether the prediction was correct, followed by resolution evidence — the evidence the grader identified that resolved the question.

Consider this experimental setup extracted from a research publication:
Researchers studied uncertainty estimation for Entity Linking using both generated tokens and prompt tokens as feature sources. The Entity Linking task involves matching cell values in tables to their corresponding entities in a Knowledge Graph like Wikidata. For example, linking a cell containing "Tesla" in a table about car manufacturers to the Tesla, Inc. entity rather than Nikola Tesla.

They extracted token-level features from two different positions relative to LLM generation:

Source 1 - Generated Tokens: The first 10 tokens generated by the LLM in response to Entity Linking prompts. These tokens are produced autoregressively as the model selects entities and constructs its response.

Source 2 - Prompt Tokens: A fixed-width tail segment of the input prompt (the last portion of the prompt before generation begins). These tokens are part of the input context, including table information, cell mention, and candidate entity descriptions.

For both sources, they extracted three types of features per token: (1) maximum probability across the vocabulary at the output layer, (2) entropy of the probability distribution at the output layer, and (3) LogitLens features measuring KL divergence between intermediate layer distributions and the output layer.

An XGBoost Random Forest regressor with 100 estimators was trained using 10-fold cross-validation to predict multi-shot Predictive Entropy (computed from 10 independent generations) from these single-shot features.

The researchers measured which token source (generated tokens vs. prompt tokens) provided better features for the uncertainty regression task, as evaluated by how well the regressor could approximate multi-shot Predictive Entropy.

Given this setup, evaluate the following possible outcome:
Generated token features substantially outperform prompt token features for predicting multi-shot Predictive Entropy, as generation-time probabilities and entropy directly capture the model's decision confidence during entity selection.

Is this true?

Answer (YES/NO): YES